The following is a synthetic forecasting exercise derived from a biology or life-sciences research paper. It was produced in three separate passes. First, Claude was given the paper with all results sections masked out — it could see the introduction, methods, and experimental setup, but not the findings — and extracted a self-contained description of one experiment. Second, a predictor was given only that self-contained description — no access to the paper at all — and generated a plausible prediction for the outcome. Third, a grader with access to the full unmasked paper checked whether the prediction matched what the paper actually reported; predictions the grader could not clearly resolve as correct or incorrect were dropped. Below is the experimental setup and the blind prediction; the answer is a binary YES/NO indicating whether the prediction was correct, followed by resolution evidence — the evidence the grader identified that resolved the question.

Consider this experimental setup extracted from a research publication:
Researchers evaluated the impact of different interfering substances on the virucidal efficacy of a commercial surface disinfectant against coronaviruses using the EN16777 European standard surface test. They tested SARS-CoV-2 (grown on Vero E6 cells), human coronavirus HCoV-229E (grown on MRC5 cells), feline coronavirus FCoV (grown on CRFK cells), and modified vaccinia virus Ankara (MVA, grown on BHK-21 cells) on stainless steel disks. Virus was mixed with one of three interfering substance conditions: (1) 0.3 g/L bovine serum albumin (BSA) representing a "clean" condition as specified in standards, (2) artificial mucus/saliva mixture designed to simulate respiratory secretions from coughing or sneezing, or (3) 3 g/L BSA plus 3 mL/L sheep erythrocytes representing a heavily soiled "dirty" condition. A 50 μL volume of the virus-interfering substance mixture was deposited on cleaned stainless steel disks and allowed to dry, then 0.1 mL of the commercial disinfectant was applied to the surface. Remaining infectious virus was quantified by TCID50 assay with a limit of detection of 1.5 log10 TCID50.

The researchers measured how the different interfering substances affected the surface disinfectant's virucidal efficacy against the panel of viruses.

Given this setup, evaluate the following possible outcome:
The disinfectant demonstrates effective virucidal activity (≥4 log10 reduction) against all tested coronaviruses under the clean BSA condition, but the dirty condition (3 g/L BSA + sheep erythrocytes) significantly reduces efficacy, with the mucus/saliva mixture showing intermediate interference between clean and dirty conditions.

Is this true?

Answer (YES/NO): NO